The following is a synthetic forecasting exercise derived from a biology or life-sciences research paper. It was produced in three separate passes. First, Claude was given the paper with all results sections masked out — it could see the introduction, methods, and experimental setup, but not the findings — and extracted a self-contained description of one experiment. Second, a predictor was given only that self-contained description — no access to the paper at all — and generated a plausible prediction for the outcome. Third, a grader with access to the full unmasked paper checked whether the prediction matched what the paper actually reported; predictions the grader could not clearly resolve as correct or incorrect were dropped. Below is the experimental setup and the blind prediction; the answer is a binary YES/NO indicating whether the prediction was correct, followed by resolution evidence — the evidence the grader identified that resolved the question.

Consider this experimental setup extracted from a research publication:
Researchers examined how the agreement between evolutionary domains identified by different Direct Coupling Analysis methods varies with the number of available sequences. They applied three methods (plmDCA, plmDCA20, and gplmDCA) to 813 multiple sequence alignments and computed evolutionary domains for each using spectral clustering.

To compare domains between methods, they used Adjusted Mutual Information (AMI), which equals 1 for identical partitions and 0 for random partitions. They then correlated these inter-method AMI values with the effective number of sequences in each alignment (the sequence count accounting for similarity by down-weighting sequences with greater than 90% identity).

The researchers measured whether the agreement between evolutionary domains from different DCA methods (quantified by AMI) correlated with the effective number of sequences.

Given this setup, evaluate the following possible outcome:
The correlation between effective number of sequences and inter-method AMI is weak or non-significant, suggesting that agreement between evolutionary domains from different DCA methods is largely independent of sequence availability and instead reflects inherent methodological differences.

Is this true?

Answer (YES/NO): NO